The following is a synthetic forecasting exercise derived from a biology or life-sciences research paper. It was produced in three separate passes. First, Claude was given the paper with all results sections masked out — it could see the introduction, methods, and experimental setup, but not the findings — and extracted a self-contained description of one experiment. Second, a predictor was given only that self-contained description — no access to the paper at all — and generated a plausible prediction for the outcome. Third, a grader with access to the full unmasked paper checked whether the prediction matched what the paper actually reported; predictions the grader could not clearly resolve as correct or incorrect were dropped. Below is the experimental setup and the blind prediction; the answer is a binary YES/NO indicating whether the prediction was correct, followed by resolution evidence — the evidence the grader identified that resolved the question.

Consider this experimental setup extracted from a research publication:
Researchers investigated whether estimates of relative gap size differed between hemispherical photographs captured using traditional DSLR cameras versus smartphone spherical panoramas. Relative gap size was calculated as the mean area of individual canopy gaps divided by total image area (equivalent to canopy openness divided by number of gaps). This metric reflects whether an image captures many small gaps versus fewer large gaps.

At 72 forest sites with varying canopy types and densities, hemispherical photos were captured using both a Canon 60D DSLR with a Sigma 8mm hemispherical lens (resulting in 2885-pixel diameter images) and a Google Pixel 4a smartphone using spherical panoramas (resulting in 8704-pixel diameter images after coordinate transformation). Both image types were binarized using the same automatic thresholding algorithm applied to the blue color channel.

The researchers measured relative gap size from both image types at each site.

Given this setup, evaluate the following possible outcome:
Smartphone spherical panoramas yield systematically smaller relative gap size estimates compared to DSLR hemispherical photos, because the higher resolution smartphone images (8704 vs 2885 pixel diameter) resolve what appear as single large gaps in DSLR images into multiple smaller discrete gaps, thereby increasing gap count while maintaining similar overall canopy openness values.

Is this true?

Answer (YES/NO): NO